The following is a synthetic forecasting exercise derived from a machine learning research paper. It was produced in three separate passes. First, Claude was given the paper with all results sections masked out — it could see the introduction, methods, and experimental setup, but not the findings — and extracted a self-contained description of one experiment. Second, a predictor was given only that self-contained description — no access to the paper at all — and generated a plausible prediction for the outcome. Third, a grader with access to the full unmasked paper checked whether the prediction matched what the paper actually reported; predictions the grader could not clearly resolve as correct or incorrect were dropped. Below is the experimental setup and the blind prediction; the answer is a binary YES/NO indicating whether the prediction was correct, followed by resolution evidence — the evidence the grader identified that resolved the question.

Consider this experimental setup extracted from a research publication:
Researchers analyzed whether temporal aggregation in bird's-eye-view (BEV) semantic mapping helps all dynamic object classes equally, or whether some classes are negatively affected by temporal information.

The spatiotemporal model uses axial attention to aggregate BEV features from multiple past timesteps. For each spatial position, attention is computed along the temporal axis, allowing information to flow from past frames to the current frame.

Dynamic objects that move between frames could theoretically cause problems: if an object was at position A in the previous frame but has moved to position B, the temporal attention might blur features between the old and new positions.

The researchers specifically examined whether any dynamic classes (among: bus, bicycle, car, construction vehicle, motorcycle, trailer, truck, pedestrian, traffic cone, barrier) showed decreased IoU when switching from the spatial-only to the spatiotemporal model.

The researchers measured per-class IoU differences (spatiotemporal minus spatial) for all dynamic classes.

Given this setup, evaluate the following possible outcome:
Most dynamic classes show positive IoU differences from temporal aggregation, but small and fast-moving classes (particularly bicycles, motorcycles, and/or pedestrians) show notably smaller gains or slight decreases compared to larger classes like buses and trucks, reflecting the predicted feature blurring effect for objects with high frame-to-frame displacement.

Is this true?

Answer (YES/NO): NO